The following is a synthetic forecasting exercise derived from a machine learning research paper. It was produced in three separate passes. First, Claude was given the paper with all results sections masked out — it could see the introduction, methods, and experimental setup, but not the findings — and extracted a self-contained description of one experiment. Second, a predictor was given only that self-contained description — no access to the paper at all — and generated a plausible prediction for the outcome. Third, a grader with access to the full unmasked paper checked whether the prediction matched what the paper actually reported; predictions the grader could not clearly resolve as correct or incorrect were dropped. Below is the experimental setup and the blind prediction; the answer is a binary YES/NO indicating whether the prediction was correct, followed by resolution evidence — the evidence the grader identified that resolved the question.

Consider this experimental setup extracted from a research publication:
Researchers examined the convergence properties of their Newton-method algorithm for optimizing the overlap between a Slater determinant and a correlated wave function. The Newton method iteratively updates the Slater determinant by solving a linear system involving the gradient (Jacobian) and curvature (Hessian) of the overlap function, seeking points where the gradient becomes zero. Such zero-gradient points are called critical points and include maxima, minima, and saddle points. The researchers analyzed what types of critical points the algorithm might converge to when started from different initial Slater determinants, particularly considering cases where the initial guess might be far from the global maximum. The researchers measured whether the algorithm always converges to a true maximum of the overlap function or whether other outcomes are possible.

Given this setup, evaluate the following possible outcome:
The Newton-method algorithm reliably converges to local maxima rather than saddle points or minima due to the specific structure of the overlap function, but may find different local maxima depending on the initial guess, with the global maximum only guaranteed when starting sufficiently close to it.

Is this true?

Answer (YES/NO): NO